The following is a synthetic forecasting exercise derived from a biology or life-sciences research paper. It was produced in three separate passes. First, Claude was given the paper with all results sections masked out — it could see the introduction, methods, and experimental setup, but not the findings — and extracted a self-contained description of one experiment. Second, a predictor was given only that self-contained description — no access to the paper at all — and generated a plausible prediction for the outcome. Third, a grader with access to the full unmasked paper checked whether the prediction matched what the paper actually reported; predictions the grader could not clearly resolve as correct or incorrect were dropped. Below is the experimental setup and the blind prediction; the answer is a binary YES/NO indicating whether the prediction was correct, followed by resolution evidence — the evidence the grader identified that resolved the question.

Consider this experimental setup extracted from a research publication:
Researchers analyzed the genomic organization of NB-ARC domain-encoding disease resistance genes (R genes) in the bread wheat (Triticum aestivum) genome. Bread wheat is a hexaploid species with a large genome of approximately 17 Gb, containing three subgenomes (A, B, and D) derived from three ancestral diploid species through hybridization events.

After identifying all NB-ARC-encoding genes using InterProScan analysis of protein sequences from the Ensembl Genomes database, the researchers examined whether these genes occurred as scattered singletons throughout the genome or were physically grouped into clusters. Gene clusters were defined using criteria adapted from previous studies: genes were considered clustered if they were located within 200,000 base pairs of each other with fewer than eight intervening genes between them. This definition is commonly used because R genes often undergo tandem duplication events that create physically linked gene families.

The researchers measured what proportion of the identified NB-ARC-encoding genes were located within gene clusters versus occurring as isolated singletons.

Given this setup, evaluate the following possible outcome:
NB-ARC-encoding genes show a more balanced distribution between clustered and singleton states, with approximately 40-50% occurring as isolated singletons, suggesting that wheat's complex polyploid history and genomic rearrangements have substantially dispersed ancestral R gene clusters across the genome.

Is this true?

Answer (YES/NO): NO